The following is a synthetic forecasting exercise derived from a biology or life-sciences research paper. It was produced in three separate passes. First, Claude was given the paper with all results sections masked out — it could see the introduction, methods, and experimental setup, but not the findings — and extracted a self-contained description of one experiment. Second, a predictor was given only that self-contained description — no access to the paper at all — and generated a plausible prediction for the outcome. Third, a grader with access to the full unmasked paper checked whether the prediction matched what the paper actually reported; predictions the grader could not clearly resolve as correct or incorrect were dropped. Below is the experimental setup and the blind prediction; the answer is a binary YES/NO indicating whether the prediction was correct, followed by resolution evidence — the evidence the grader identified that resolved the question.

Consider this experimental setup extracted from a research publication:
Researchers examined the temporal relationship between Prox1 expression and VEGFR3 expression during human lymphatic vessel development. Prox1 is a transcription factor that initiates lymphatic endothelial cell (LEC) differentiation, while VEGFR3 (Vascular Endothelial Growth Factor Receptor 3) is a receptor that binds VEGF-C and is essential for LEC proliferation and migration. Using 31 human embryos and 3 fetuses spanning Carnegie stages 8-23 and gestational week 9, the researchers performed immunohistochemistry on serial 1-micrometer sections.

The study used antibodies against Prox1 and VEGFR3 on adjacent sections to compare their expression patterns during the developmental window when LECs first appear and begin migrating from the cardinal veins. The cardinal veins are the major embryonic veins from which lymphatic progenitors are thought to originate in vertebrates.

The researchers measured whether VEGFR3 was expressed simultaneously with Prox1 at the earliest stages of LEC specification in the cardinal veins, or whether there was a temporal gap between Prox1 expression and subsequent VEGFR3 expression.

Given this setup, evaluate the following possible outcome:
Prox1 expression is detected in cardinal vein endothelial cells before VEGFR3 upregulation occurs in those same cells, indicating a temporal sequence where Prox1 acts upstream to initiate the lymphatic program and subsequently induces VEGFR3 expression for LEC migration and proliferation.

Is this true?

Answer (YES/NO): YES